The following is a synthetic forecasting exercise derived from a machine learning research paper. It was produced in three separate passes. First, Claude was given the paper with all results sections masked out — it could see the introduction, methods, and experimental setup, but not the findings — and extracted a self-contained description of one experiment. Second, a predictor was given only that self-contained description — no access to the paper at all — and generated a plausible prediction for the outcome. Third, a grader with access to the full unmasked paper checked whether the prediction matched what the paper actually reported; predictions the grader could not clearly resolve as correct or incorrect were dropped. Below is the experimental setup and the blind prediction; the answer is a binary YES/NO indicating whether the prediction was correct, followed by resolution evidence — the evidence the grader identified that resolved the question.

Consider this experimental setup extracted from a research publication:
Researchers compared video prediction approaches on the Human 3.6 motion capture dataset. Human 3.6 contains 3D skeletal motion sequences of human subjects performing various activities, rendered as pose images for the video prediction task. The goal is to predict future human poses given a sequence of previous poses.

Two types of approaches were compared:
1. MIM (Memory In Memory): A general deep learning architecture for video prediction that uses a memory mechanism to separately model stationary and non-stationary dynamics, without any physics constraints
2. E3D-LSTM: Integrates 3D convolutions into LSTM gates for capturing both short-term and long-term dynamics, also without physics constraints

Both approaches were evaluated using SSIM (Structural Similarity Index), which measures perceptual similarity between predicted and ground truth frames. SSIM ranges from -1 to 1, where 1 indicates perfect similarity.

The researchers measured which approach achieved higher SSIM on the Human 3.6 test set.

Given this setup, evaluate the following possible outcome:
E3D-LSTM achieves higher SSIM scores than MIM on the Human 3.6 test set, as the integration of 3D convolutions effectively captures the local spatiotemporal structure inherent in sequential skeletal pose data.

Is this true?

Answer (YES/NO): YES